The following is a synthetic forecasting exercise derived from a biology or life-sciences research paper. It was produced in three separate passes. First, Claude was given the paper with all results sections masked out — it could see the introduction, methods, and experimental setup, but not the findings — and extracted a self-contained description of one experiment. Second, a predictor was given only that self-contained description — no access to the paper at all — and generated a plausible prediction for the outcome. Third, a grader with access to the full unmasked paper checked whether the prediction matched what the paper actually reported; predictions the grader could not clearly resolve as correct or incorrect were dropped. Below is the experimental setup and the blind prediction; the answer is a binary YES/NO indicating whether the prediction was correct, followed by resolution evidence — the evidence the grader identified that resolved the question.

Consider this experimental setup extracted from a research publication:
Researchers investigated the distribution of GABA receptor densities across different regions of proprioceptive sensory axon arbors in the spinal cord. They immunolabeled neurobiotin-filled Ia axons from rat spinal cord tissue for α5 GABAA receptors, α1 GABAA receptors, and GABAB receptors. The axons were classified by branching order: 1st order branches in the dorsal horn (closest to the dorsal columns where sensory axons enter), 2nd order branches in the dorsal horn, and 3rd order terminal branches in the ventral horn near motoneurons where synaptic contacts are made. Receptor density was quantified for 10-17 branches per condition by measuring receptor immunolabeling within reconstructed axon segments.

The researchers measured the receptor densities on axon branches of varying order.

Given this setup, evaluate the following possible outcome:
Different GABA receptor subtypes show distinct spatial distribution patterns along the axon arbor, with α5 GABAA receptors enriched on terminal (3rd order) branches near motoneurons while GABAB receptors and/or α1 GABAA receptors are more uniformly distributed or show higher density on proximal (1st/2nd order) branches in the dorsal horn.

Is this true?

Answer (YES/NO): NO